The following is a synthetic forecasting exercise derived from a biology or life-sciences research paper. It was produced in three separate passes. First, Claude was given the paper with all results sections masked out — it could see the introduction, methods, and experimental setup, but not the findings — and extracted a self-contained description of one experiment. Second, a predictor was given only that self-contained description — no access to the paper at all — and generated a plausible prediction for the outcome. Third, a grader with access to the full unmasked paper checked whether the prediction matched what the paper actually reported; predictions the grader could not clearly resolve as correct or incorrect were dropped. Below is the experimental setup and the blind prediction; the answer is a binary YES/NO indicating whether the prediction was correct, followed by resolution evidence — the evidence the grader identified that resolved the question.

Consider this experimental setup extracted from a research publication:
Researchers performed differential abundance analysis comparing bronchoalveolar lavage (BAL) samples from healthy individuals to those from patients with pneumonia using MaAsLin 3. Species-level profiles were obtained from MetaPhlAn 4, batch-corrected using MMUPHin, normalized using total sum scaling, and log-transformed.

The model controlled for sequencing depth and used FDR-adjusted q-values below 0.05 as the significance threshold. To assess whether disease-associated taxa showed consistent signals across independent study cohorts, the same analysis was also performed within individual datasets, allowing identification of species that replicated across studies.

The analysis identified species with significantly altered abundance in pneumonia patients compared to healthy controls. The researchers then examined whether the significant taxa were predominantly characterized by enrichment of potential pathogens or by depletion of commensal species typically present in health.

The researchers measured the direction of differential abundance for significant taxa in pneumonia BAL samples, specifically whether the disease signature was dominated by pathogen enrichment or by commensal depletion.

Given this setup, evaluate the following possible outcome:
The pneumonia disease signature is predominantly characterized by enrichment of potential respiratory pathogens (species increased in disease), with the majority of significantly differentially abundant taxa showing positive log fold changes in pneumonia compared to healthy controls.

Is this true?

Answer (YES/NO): NO